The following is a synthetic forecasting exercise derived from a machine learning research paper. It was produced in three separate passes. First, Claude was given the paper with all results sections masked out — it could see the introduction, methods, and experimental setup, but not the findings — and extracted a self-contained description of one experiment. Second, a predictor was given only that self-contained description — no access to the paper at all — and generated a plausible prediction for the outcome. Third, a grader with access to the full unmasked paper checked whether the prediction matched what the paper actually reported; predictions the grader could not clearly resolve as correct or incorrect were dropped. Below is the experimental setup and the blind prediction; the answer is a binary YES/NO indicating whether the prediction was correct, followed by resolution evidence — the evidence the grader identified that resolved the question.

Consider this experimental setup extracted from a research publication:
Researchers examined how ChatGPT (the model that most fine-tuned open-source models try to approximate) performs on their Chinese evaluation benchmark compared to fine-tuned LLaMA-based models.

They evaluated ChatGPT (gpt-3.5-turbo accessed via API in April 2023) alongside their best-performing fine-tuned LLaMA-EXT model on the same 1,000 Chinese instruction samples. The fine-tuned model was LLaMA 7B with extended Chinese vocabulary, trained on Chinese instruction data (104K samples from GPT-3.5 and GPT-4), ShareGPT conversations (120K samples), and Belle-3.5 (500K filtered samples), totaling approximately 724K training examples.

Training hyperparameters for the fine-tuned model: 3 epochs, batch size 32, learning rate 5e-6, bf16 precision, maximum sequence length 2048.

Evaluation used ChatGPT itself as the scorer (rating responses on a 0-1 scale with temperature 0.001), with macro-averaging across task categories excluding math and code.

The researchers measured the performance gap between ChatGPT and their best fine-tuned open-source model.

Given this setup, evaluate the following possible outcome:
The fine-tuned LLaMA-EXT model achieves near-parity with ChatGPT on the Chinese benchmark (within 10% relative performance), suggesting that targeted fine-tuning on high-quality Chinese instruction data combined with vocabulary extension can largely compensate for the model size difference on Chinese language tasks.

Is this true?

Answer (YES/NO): NO